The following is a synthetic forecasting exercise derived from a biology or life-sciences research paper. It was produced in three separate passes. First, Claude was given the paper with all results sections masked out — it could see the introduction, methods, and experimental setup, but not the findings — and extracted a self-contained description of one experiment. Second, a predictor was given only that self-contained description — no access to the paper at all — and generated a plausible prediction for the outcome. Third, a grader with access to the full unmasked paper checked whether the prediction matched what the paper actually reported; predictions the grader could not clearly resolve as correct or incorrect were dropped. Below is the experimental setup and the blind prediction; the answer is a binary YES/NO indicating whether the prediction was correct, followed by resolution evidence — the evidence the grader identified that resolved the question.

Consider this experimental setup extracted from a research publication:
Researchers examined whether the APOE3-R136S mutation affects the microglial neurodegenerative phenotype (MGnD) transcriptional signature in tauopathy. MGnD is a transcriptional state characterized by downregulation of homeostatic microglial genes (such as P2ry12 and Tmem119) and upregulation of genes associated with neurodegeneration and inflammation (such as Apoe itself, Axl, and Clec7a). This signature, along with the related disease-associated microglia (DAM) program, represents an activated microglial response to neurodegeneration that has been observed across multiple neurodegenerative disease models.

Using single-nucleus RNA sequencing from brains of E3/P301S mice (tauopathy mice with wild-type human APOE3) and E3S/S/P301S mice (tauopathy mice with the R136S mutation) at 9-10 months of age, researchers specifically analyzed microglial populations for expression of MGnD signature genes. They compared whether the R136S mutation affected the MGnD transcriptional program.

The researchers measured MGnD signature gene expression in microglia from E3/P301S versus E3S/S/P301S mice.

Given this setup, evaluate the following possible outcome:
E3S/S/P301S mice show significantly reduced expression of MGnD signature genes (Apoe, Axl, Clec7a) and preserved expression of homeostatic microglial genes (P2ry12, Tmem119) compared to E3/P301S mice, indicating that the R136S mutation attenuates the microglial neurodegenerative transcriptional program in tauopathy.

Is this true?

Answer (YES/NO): NO